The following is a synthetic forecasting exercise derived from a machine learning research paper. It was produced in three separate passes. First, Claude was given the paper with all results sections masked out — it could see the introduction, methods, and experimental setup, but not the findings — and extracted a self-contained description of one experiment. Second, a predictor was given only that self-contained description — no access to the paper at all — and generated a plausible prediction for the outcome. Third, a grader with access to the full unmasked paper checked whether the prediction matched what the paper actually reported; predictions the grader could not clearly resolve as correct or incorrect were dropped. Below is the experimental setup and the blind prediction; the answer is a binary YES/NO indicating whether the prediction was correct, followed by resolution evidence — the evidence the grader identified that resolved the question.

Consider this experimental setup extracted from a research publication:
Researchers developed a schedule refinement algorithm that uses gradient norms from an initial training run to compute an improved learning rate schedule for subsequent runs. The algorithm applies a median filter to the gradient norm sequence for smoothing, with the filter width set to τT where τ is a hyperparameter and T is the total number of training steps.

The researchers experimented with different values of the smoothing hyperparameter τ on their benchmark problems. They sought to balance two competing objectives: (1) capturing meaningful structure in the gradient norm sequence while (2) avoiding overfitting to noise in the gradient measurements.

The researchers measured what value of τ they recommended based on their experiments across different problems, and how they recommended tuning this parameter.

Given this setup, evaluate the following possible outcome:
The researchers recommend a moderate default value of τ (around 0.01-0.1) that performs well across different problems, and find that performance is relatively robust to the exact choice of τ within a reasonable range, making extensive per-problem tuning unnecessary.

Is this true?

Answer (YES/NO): NO